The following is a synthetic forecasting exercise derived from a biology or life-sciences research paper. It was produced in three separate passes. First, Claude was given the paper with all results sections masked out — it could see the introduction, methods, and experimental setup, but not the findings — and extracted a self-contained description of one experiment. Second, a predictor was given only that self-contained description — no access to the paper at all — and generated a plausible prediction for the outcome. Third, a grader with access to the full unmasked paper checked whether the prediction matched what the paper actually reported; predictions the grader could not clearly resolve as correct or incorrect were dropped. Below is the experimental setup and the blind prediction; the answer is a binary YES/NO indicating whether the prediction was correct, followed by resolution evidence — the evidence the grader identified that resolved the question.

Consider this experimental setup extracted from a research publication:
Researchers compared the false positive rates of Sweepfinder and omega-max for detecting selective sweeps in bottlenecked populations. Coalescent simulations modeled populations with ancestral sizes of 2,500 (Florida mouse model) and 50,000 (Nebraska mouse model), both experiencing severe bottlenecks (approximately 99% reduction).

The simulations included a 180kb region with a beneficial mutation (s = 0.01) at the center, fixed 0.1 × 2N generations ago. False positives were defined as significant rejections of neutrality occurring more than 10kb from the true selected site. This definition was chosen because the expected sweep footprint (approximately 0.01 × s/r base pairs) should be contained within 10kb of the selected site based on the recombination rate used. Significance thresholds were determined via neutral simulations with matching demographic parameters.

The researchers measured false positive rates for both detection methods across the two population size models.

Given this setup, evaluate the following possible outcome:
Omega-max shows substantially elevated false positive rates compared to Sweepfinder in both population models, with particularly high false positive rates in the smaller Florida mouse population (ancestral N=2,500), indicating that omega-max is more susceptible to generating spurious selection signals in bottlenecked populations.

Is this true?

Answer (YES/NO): NO